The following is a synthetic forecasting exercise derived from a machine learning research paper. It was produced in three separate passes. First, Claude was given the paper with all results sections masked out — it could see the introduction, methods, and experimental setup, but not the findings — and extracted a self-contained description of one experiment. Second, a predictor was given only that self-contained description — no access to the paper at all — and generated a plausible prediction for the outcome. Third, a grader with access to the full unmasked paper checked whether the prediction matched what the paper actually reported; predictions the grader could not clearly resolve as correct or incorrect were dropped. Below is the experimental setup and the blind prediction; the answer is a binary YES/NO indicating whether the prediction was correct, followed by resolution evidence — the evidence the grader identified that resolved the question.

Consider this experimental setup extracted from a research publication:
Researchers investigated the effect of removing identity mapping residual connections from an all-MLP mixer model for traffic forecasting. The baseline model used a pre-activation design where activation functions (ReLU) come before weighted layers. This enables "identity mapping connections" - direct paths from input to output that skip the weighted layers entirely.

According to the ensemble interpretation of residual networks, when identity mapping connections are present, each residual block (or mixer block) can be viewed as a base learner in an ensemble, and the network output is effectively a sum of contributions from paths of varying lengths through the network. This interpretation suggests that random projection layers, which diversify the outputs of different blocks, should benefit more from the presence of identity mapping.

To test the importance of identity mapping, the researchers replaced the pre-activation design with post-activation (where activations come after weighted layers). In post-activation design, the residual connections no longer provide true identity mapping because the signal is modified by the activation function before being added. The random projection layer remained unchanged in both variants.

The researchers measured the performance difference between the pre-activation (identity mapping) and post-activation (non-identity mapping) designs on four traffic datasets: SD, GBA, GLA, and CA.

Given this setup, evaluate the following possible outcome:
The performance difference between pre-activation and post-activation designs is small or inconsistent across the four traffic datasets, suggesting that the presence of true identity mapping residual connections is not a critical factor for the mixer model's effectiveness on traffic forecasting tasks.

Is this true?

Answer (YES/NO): NO